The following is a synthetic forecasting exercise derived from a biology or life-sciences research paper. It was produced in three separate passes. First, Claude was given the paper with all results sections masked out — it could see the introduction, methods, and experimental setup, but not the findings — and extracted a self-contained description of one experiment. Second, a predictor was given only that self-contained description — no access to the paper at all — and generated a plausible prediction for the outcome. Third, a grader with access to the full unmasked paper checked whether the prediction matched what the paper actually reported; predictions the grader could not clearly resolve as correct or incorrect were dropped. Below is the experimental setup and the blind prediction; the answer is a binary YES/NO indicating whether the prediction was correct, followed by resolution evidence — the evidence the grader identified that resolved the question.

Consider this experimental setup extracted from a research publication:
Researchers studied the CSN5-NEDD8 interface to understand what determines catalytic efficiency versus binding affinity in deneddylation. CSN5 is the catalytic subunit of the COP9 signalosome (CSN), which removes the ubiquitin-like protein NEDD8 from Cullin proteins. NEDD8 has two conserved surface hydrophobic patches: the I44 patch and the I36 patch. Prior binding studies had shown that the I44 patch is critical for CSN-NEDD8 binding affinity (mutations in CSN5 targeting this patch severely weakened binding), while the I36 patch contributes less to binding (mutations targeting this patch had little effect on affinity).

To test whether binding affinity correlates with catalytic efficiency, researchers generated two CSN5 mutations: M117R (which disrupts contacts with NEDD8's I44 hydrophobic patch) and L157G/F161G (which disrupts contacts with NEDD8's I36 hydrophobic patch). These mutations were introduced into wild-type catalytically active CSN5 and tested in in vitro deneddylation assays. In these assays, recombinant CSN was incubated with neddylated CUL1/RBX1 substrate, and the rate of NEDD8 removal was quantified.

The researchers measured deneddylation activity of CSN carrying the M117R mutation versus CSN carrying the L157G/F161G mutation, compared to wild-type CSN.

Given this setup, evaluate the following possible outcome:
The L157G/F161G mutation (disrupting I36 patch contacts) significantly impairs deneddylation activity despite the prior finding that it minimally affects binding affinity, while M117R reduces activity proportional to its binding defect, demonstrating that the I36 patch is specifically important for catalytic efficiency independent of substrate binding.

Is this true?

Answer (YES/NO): YES